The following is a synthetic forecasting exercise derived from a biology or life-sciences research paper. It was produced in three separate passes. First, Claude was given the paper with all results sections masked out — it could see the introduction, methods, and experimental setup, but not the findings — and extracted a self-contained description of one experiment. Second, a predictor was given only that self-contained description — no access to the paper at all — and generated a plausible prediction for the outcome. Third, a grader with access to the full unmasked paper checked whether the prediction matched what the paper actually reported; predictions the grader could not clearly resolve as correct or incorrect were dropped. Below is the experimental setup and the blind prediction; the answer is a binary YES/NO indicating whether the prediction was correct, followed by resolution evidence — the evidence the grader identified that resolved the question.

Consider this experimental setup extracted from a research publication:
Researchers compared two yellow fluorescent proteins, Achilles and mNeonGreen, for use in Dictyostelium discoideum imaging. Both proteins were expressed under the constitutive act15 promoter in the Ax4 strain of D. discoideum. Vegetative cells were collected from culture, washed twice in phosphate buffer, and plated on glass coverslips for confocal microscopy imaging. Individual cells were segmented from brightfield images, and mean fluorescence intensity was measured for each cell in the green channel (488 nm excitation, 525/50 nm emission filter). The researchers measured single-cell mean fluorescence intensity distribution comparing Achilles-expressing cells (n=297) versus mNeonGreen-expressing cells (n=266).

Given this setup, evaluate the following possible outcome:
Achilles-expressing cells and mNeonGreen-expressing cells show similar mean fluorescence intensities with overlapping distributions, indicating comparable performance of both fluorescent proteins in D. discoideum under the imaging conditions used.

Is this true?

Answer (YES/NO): NO